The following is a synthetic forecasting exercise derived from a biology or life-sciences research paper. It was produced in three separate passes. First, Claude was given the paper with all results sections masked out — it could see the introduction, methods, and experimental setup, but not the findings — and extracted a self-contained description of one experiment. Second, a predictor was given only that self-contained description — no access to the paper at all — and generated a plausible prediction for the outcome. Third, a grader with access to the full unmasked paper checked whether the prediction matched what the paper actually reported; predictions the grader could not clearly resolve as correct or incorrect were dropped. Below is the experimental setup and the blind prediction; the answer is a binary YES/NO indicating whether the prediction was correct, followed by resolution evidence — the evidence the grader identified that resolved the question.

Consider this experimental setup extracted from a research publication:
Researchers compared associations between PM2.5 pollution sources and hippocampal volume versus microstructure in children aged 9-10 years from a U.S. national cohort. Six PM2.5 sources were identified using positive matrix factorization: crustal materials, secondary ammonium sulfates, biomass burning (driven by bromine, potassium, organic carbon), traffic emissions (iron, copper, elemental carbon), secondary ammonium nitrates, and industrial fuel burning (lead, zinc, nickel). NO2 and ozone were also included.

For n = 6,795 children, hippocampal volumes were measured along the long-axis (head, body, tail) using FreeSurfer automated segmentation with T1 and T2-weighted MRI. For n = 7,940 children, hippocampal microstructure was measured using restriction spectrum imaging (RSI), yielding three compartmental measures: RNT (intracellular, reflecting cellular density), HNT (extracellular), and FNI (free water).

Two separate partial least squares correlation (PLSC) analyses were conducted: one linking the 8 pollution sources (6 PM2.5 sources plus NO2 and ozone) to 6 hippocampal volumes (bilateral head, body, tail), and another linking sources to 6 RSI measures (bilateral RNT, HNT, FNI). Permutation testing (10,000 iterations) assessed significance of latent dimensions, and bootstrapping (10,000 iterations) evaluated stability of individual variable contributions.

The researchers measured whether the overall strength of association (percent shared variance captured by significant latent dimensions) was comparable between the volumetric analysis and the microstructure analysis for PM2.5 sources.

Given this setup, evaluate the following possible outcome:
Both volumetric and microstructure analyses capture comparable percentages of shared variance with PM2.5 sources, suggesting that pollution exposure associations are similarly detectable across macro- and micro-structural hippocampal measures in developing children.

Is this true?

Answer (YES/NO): NO